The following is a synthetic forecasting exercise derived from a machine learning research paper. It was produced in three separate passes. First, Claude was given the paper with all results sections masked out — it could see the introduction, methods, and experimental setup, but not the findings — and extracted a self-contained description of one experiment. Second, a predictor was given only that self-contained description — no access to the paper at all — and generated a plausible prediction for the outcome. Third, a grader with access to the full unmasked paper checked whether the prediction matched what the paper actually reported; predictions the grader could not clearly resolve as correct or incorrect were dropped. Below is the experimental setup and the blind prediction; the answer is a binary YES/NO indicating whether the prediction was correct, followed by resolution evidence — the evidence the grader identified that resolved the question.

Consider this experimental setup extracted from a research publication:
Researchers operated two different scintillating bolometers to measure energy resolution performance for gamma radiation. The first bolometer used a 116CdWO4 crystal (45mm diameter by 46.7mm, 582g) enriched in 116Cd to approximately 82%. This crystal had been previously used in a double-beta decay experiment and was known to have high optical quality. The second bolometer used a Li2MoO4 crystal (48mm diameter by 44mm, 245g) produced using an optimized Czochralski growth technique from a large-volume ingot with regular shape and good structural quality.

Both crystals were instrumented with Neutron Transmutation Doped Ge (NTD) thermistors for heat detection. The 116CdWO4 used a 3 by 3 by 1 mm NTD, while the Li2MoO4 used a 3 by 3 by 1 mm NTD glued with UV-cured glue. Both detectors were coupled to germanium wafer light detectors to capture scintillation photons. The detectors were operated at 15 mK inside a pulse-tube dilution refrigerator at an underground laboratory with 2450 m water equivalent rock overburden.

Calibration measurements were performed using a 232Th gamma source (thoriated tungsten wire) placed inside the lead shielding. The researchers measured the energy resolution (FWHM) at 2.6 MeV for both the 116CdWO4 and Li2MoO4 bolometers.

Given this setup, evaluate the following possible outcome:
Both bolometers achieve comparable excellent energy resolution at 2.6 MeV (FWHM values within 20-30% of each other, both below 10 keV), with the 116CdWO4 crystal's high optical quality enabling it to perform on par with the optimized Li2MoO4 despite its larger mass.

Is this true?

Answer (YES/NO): YES